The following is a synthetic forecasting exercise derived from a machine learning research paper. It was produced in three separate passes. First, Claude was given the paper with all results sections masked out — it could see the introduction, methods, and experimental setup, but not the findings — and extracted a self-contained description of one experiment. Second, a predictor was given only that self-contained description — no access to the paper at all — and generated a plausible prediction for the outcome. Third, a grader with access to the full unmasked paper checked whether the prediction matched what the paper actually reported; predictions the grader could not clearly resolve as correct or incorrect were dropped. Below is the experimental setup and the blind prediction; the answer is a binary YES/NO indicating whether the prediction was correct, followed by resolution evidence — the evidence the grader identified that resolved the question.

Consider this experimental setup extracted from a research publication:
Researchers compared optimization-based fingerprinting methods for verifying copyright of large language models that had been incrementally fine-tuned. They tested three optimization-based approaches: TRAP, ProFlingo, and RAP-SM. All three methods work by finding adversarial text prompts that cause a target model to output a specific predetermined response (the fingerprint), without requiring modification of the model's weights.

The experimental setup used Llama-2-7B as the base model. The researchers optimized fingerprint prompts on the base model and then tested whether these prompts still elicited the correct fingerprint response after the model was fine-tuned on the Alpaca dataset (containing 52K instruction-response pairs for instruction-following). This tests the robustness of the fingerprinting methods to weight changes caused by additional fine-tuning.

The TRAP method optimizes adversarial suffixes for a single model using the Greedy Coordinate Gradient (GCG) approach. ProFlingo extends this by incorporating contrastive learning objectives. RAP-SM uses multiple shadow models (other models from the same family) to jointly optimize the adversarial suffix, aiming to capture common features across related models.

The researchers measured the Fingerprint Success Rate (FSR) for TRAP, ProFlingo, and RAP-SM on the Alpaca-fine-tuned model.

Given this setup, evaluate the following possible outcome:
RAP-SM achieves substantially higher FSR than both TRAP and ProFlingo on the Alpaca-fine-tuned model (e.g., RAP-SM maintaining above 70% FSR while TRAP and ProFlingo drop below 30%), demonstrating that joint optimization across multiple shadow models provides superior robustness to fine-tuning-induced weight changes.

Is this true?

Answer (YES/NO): NO